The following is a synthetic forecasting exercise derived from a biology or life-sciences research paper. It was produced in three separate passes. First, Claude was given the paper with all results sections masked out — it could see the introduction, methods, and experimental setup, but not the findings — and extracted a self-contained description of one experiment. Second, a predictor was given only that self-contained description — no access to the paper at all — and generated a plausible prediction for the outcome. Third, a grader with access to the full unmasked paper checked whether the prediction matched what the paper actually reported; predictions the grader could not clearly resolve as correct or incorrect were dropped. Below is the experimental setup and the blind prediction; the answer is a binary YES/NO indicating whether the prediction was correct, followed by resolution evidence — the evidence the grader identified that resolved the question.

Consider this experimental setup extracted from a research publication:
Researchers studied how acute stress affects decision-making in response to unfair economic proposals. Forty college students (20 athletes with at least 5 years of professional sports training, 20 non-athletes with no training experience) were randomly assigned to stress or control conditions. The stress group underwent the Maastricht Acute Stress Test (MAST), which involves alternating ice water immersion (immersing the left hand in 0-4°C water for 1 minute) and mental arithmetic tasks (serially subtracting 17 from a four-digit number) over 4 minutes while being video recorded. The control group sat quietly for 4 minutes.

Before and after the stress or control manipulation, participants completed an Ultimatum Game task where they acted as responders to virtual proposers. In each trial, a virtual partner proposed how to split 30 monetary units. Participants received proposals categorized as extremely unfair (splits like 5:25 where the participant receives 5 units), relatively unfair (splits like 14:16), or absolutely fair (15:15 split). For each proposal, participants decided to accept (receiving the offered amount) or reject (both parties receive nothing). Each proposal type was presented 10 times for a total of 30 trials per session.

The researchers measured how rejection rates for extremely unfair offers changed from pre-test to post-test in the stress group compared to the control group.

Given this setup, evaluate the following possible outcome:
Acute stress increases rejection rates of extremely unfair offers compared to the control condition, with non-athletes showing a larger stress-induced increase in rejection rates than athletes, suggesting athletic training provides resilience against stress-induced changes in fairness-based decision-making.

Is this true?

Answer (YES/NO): NO